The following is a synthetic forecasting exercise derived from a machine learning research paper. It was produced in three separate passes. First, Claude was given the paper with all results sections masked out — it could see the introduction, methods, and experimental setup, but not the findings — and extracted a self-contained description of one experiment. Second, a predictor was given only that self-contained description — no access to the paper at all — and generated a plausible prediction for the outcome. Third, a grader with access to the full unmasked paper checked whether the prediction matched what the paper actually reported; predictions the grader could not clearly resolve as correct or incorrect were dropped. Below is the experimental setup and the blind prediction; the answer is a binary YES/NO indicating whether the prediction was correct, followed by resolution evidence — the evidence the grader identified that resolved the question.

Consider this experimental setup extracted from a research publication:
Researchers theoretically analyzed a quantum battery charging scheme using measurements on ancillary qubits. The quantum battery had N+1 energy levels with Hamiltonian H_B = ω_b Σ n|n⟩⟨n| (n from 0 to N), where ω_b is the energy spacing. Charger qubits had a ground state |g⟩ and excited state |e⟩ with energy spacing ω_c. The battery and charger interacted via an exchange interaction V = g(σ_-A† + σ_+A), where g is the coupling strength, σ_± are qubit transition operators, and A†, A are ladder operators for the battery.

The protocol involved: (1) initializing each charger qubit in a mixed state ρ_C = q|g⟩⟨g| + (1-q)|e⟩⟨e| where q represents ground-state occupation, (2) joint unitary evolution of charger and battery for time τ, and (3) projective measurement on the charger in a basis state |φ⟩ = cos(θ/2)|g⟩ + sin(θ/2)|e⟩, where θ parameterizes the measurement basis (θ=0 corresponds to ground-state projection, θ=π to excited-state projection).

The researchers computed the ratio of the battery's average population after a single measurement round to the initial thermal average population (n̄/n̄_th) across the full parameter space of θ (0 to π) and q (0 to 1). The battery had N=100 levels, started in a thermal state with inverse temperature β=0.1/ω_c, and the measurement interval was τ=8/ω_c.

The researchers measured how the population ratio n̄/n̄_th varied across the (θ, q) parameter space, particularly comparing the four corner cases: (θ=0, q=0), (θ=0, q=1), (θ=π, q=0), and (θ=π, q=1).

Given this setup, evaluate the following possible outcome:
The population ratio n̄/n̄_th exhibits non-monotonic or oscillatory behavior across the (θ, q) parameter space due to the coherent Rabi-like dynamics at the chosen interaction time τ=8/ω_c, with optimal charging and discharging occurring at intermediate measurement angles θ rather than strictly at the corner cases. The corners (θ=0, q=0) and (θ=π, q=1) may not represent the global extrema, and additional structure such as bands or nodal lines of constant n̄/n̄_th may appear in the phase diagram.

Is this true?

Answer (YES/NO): NO